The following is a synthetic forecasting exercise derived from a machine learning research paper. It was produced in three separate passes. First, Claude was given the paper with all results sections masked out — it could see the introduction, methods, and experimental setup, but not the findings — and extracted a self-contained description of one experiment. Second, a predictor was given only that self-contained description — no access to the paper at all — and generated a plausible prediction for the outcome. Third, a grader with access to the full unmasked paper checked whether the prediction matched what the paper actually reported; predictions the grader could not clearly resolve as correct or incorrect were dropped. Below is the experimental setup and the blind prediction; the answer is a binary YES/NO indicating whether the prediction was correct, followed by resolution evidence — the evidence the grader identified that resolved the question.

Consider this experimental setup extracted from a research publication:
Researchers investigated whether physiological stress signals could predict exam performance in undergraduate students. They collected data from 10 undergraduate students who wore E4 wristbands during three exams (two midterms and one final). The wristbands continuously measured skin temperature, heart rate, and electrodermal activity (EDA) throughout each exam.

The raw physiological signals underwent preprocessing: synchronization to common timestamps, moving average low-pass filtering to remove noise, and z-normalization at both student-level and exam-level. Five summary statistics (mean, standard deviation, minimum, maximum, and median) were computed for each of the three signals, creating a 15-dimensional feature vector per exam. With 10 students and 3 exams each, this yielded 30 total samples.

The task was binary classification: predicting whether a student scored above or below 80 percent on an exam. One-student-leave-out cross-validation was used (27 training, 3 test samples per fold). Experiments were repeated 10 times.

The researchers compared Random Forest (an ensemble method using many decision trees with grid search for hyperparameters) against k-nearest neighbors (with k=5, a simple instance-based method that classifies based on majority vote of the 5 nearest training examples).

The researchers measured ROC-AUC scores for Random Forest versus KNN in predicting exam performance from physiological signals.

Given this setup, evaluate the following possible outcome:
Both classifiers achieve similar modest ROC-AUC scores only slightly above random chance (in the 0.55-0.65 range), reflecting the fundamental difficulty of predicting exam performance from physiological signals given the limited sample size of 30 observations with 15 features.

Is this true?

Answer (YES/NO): NO